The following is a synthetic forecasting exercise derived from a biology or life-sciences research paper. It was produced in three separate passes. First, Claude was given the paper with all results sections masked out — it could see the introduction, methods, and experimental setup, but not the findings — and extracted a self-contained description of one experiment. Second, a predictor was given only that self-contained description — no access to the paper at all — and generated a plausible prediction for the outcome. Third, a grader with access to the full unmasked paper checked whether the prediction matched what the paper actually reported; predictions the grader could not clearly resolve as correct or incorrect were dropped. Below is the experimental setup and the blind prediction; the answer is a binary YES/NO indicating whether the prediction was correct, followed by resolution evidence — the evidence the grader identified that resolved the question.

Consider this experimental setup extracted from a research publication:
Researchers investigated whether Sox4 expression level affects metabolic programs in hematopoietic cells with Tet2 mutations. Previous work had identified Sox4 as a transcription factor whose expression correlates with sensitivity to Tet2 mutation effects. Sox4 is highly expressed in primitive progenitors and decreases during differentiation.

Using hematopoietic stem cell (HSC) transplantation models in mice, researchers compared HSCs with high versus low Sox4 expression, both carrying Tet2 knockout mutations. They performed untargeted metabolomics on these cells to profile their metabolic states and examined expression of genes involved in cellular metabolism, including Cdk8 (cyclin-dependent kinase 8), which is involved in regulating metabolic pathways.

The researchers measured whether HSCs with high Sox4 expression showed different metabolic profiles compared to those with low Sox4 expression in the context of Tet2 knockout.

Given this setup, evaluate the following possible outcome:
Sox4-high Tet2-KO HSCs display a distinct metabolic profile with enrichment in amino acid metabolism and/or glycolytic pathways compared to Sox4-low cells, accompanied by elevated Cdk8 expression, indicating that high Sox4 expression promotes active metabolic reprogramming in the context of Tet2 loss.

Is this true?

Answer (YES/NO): YES